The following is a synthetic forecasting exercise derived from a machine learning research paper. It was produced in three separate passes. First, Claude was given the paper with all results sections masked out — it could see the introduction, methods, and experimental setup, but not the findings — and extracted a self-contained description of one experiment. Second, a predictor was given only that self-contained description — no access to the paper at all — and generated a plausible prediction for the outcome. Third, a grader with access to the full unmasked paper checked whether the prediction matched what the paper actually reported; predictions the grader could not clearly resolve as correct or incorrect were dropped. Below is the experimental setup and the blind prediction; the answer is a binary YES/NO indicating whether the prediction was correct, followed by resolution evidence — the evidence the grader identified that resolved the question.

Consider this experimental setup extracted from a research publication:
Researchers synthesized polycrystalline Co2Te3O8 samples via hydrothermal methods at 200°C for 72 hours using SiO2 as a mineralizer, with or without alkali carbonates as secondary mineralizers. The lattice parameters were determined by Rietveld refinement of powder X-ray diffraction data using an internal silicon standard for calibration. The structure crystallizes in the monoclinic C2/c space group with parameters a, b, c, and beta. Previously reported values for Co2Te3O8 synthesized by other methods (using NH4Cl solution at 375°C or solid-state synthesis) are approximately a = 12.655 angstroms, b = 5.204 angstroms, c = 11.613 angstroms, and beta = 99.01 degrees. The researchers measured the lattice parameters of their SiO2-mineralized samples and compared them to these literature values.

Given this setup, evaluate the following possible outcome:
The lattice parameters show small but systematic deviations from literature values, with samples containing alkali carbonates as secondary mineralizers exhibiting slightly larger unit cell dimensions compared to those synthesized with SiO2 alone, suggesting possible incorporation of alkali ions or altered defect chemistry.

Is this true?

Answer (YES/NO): NO